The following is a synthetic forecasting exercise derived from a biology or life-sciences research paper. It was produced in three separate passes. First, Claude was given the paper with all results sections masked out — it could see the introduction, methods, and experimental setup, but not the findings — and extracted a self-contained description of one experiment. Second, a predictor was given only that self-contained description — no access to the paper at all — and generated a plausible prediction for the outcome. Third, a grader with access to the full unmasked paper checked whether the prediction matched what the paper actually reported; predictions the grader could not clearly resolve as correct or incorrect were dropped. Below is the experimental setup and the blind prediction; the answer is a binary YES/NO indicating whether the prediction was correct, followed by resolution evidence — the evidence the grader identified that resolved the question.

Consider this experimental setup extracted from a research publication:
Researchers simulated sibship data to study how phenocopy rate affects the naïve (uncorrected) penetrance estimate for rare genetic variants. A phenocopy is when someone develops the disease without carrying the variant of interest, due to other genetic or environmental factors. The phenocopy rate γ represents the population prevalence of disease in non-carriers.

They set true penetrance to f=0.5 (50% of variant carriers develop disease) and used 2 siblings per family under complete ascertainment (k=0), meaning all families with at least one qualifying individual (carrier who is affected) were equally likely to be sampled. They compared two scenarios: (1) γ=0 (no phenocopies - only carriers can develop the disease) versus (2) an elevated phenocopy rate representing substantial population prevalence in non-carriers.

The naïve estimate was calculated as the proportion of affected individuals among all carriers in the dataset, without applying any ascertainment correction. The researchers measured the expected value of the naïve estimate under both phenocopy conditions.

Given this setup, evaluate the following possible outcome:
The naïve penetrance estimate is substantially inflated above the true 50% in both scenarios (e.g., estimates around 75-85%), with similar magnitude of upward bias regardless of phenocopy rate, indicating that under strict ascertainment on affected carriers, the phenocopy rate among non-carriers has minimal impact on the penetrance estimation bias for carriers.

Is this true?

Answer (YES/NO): YES